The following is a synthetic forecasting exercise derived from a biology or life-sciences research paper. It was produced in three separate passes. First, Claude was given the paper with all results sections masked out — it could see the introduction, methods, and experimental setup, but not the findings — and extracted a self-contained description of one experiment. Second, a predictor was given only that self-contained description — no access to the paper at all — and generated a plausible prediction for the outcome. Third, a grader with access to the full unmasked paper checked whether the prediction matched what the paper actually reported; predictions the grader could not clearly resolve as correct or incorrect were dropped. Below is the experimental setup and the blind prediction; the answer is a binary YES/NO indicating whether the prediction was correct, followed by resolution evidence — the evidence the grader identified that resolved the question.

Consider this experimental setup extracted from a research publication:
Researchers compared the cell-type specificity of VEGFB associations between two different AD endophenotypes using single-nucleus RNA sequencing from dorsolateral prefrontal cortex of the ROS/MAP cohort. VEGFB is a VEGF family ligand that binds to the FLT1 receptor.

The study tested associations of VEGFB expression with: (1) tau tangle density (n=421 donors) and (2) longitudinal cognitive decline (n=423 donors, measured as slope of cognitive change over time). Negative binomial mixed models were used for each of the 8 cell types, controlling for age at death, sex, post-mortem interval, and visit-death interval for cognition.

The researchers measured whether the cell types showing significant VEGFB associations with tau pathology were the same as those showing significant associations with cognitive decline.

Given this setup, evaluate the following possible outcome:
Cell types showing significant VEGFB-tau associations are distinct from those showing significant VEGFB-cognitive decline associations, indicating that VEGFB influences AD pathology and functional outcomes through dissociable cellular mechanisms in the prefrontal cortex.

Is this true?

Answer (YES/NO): NO